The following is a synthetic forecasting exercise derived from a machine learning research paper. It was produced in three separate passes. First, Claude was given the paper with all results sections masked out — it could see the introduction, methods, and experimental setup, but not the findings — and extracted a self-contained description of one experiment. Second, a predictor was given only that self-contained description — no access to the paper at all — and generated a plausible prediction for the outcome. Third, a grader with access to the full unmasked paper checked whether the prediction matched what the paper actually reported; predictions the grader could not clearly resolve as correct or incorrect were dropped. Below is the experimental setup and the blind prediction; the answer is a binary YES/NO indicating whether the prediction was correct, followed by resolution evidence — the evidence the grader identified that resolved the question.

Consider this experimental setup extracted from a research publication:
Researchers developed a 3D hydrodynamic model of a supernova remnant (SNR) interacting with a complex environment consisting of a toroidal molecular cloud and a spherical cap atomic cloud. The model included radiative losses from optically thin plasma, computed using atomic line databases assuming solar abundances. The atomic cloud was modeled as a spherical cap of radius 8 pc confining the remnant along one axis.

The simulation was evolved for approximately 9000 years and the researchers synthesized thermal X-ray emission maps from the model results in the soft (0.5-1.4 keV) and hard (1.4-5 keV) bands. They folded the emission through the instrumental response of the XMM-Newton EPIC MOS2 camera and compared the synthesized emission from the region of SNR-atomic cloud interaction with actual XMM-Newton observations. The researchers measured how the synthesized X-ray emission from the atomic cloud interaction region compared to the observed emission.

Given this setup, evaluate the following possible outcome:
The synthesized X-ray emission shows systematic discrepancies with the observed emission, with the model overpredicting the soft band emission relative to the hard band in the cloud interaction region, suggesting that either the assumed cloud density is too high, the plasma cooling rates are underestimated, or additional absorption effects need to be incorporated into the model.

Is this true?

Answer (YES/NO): NO